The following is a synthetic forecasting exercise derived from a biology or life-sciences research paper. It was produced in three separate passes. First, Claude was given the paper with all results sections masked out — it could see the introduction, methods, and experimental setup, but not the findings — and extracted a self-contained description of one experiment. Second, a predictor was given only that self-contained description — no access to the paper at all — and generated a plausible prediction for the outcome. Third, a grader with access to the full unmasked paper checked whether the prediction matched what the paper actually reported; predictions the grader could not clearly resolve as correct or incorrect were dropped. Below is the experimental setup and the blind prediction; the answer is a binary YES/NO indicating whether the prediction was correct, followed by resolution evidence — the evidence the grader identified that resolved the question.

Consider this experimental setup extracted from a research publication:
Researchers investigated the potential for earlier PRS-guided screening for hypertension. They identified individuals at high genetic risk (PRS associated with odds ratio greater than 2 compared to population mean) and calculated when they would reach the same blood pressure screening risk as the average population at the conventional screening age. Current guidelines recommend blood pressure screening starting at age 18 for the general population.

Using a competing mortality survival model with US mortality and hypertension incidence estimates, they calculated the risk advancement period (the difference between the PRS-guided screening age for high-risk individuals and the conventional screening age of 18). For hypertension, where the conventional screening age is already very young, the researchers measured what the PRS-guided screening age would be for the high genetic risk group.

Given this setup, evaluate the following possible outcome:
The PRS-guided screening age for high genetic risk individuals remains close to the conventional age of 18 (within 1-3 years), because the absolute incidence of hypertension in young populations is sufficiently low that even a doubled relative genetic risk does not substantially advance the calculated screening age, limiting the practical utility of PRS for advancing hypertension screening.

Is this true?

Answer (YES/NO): NO